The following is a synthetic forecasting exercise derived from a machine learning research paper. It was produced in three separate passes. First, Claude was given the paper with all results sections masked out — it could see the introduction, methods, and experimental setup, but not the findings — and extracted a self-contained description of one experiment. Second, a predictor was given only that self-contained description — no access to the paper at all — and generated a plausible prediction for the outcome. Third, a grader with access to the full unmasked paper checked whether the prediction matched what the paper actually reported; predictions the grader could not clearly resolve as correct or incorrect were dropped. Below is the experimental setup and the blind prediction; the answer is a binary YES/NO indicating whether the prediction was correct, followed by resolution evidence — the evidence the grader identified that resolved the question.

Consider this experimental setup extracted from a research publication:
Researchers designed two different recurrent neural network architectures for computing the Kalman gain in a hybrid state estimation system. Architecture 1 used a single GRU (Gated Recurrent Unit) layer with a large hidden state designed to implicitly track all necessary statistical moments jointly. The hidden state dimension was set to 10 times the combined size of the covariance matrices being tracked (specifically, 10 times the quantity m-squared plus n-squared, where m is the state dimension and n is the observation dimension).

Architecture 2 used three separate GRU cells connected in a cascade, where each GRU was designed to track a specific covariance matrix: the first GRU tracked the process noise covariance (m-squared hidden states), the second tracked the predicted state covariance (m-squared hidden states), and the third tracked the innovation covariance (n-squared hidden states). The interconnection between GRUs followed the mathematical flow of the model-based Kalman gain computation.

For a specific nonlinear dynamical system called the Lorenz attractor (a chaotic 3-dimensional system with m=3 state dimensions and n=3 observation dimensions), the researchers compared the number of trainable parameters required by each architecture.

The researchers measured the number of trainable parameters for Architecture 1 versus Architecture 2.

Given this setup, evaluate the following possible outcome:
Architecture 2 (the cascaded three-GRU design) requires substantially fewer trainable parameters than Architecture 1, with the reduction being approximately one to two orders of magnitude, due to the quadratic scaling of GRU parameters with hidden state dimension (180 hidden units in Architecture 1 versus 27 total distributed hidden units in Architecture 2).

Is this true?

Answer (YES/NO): YES